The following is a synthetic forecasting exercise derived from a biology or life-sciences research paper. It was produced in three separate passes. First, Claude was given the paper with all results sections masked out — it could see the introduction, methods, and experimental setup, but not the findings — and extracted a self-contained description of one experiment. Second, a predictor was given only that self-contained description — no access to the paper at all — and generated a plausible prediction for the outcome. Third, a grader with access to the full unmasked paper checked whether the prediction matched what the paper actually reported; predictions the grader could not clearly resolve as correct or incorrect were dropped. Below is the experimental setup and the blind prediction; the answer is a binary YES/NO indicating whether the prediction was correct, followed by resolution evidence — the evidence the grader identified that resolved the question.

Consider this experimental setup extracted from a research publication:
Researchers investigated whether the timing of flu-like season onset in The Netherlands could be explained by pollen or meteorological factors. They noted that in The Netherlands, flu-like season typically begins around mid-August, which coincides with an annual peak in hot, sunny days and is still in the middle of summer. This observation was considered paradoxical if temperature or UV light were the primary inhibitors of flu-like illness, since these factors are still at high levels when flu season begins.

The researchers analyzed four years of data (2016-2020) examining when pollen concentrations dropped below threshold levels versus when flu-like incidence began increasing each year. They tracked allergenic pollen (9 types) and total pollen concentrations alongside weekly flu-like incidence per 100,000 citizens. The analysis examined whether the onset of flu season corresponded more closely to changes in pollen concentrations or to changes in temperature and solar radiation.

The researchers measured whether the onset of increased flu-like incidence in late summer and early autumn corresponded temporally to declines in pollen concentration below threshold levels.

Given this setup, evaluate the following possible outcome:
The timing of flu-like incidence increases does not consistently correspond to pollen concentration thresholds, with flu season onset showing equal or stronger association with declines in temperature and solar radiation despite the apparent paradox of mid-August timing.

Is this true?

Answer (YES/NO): NO